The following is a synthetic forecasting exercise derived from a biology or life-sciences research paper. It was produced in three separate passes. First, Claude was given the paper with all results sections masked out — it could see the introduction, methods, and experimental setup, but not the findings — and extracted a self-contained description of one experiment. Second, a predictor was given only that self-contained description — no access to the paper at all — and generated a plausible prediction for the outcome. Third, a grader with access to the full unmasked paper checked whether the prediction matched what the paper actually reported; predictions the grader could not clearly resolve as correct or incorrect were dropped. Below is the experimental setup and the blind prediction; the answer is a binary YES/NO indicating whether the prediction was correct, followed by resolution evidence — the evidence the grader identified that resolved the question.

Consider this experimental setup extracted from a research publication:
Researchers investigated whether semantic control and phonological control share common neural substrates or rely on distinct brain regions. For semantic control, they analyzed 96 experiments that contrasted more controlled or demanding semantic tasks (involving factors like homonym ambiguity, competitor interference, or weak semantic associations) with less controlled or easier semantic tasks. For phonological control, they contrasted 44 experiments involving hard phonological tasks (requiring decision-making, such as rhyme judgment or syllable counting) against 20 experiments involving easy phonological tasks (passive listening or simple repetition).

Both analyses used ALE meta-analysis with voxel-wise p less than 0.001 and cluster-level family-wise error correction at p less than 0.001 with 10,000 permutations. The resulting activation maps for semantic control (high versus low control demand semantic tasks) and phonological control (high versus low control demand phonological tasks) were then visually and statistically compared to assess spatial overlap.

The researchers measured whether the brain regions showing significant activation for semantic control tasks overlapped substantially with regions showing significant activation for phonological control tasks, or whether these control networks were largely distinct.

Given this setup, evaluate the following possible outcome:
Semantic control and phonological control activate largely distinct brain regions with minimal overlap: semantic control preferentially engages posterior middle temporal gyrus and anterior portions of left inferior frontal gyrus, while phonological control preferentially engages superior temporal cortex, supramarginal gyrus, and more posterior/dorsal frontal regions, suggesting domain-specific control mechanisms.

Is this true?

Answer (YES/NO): NO